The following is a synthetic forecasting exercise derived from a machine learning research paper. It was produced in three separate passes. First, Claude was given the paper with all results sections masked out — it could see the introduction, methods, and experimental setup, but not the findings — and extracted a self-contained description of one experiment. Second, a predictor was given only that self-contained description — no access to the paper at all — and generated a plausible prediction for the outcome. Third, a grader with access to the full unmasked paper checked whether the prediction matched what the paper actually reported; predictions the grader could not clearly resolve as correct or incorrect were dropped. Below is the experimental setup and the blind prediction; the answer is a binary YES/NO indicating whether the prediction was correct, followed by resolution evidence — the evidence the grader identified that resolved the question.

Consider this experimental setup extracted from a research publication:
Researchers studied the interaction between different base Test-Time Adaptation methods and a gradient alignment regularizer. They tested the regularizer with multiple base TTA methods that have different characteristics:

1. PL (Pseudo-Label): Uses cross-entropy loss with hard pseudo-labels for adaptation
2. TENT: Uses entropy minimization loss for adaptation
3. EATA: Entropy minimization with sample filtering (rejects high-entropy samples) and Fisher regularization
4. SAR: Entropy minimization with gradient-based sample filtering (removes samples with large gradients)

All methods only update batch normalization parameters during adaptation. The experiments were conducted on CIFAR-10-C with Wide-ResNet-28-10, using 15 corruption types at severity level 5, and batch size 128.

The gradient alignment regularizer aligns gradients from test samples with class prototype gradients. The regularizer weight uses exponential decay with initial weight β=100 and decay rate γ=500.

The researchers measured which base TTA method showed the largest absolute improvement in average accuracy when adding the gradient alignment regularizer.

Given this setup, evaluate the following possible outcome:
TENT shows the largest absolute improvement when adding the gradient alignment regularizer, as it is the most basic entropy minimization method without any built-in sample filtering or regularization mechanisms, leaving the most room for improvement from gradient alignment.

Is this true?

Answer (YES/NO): NO